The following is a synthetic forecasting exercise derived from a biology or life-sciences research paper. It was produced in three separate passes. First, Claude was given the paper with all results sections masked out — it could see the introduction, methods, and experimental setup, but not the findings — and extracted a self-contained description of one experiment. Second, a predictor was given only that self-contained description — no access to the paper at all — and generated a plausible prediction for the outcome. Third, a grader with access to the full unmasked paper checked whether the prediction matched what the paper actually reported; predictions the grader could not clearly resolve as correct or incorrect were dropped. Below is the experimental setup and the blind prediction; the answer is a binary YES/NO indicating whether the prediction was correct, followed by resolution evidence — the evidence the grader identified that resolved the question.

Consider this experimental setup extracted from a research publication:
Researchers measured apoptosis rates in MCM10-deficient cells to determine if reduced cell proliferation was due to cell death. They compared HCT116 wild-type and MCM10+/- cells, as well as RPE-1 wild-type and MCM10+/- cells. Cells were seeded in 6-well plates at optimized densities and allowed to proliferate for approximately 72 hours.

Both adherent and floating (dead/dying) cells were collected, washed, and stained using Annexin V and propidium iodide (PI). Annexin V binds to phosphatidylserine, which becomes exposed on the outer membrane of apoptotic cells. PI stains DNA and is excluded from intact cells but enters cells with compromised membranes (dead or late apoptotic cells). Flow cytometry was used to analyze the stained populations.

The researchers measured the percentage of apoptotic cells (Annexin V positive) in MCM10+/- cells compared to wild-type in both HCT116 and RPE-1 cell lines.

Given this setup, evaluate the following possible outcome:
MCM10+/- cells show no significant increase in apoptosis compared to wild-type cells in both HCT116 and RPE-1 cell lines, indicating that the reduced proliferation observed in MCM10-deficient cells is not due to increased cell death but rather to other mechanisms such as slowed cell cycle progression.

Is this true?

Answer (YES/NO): NO